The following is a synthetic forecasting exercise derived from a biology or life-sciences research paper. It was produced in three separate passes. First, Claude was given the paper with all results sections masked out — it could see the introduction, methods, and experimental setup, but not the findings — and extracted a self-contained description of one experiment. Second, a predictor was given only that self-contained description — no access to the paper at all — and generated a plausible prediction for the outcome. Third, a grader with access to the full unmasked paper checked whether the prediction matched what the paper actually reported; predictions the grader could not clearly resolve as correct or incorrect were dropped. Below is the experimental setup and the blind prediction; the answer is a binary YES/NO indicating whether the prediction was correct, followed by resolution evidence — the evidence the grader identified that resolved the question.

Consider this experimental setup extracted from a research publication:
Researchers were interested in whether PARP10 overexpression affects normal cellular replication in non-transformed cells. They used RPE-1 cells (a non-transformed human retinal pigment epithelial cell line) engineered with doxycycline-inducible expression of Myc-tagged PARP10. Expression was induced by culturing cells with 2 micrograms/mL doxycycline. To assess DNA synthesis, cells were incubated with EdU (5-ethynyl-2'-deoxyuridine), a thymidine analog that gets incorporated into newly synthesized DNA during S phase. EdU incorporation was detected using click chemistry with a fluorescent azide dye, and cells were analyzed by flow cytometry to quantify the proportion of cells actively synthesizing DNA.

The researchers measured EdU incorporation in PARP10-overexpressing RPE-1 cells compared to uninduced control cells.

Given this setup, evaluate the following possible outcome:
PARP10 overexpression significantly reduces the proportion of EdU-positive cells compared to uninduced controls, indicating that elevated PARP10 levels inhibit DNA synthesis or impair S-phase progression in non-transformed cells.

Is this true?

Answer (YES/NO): NO